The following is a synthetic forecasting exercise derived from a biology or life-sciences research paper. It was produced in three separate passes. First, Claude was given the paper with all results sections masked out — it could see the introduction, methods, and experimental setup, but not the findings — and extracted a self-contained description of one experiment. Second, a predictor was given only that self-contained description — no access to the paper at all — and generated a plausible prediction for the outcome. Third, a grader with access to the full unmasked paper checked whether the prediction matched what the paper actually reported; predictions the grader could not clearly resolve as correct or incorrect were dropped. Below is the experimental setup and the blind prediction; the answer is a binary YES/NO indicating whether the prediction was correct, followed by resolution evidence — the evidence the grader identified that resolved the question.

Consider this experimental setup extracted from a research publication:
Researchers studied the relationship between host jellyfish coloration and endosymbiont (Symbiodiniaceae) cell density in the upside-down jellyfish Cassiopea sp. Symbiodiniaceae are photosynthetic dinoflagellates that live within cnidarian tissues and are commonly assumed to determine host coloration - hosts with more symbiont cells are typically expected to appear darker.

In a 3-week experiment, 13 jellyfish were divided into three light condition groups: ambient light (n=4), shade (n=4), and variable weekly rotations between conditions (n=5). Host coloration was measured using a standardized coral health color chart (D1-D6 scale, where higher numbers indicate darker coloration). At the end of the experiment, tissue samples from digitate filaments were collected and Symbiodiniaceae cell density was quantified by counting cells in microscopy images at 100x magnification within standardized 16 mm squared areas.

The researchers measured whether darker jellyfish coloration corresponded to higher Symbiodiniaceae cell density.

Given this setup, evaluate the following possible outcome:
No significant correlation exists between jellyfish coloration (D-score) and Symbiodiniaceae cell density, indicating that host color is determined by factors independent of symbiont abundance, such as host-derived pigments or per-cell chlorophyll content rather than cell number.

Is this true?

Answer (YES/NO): NO